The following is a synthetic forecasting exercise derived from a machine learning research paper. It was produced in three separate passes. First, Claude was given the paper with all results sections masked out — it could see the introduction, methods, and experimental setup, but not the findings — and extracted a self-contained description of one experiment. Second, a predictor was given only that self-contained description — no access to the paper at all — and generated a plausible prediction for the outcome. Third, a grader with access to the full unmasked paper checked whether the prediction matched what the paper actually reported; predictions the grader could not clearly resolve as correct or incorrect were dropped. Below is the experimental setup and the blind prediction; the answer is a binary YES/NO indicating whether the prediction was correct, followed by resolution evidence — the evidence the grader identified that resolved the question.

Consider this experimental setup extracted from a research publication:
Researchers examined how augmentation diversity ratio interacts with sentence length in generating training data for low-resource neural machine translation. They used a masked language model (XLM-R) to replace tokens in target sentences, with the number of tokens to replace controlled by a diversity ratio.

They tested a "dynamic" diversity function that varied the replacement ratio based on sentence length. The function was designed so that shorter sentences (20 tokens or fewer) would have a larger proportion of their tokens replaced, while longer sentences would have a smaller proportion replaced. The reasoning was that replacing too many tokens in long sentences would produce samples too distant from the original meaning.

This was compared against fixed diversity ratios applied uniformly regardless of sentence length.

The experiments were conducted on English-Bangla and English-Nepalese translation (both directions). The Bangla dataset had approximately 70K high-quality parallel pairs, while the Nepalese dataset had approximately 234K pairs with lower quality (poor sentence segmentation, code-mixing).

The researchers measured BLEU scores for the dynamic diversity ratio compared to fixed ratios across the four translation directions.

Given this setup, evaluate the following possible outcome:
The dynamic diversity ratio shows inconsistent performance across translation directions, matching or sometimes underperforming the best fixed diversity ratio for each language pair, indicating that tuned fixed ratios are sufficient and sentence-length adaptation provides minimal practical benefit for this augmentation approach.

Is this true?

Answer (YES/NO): NO